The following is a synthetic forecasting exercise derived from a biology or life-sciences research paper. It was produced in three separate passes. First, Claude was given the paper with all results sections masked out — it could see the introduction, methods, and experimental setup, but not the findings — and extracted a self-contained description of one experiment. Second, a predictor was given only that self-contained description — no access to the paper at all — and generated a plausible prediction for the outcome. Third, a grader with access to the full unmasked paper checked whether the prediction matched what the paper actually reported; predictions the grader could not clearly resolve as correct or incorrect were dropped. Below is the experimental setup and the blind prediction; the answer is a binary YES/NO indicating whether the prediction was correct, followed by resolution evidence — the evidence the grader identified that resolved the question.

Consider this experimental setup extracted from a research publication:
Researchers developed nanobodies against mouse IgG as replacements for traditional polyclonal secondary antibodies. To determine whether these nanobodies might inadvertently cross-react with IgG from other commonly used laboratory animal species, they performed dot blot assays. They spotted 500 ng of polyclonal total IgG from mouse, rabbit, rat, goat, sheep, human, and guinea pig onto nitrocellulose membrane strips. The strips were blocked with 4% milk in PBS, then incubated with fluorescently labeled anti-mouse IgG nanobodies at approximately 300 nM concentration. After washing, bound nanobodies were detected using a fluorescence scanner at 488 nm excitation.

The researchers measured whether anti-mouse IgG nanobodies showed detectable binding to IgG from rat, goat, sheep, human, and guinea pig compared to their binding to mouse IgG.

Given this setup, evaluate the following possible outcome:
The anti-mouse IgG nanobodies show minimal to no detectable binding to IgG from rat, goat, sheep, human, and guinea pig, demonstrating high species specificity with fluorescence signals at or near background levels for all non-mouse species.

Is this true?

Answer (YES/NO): NO